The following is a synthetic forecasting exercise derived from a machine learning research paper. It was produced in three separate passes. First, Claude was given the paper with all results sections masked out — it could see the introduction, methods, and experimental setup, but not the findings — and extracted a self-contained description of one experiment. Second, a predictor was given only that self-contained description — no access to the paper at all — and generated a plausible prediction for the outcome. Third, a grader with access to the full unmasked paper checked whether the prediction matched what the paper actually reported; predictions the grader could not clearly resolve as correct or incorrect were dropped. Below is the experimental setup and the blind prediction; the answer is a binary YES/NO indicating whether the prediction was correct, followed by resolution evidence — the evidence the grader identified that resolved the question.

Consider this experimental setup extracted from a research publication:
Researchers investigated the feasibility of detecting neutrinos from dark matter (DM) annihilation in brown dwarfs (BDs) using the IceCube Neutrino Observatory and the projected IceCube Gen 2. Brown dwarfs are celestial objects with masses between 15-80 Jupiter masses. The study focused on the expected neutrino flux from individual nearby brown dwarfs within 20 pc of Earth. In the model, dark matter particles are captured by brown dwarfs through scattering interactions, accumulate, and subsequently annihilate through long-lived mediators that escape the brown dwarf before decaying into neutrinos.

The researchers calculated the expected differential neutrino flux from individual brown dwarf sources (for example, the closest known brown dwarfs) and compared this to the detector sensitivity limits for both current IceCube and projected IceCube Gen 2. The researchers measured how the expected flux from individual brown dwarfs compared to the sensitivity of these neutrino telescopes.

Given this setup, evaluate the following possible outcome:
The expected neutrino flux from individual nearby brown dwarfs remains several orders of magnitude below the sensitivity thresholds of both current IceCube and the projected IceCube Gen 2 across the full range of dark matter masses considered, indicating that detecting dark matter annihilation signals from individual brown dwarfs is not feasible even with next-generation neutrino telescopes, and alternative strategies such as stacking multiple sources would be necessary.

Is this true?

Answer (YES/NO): YES